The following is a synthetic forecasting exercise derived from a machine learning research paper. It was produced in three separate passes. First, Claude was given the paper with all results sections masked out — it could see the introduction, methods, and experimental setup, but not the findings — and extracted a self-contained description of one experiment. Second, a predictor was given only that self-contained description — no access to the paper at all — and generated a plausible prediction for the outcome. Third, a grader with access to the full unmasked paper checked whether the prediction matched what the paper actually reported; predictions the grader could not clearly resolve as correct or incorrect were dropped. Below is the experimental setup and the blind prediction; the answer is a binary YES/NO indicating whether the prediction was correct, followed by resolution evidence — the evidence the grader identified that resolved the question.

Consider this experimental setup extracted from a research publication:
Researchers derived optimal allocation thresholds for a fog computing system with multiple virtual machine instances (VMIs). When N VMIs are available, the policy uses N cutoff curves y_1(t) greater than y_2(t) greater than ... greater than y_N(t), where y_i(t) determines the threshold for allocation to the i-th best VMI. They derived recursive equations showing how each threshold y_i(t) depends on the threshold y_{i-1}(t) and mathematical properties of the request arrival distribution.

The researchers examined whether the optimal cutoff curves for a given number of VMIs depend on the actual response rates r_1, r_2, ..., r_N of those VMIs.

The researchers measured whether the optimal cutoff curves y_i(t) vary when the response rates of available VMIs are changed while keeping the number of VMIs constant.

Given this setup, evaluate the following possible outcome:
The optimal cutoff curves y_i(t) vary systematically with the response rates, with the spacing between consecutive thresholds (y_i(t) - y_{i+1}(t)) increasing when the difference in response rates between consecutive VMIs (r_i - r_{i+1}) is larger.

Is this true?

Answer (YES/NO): NO